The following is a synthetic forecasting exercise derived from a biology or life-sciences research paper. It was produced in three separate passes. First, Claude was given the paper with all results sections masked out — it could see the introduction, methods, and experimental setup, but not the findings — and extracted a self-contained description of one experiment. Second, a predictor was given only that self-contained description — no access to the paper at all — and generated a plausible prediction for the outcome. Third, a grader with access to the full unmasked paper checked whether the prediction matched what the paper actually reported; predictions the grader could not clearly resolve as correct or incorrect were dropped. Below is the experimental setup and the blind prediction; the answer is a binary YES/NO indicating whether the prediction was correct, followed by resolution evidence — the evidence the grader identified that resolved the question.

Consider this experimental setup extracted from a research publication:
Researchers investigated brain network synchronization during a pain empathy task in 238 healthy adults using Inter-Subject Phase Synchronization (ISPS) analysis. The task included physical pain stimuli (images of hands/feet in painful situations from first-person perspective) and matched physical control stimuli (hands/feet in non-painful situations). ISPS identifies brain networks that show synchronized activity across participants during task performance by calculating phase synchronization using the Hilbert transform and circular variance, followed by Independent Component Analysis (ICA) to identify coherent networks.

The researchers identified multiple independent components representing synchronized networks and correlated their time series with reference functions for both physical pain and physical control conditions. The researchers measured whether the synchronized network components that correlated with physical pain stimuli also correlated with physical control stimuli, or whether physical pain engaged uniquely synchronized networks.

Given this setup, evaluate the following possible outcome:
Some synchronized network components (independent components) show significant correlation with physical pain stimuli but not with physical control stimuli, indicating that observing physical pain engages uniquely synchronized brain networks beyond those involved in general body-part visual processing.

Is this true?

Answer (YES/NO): YES